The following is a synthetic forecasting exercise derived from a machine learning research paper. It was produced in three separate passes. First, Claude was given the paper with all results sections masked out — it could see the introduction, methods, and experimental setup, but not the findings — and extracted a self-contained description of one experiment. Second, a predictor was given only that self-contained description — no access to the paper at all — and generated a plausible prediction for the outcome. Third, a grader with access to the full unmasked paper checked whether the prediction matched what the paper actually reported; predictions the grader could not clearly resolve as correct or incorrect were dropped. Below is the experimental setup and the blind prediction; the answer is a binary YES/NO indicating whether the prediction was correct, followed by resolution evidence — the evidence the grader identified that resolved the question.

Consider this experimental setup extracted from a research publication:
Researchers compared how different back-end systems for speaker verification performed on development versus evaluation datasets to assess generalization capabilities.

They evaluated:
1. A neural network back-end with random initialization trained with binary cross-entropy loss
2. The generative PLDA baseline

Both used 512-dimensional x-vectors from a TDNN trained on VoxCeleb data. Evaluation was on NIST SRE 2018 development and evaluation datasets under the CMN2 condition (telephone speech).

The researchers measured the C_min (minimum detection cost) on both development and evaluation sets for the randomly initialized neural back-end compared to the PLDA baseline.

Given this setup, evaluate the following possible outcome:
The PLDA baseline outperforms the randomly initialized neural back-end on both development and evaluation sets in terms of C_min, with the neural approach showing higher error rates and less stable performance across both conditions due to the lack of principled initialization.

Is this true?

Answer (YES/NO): YES